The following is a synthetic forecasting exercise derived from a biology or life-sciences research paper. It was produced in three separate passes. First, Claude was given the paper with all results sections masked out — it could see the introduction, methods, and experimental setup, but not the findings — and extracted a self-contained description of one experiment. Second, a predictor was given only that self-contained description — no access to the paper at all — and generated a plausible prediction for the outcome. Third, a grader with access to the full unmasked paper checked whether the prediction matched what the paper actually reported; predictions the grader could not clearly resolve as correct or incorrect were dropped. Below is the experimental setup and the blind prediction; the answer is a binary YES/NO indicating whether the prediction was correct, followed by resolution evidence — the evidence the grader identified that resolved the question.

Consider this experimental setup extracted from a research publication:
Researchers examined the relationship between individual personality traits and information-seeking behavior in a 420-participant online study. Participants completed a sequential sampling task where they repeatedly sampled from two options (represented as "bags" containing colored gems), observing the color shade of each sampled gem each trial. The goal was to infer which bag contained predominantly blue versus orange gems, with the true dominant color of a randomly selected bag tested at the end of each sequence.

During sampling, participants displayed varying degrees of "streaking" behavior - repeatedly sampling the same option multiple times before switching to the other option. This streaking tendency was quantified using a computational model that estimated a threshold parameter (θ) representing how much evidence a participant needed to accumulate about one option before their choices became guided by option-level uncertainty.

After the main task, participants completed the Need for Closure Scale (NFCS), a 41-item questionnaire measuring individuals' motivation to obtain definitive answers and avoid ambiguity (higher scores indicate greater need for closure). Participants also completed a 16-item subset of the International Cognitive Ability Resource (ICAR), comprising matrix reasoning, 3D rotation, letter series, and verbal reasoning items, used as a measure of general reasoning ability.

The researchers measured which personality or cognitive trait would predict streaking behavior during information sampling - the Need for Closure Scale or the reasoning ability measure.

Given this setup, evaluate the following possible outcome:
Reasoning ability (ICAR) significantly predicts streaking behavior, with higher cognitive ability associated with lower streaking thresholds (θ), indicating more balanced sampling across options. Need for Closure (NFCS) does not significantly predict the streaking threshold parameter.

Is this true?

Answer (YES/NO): NO